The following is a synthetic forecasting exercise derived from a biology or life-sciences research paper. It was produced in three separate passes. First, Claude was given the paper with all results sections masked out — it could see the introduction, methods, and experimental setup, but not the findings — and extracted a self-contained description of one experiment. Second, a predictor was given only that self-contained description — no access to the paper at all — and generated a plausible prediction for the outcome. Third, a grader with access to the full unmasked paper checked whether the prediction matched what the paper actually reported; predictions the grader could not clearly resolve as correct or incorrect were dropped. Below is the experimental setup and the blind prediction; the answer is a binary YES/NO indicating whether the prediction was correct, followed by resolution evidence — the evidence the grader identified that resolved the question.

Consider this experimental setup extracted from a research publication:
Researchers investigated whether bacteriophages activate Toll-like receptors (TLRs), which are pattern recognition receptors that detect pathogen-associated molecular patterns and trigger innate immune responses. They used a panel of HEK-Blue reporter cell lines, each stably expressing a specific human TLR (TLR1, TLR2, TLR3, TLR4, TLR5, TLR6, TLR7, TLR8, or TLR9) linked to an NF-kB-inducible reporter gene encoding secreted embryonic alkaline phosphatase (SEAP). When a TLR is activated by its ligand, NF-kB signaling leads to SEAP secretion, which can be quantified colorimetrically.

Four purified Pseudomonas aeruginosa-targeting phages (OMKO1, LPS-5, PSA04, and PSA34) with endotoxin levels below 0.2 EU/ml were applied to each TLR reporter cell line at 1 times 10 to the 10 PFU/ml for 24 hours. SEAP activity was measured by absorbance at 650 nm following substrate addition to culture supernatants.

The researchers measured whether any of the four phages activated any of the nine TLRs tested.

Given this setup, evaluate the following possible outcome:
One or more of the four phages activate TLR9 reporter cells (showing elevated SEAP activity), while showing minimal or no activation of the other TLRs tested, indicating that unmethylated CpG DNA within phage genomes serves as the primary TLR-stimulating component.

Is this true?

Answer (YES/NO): NO